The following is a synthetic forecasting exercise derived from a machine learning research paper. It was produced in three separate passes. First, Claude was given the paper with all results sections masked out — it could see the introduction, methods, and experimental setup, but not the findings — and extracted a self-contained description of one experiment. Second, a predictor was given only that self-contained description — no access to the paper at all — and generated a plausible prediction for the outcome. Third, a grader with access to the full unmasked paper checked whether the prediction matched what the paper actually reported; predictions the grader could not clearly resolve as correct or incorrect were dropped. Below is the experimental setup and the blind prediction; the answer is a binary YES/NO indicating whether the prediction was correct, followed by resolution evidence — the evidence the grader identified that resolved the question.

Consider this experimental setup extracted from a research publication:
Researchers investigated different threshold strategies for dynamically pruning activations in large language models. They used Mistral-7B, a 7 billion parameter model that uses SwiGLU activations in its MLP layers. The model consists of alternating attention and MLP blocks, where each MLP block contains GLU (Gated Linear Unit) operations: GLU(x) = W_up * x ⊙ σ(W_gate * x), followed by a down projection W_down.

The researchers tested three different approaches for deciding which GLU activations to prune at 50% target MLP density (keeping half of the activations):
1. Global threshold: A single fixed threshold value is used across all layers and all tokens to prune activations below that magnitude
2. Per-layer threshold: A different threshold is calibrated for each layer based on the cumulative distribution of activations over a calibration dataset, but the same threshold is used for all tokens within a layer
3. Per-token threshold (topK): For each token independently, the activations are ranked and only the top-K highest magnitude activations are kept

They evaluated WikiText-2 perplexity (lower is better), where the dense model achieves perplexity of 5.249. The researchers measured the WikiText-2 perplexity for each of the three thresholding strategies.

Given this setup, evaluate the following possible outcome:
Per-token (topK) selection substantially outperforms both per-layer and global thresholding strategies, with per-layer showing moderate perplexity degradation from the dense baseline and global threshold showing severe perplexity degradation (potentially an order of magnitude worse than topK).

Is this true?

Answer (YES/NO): NO